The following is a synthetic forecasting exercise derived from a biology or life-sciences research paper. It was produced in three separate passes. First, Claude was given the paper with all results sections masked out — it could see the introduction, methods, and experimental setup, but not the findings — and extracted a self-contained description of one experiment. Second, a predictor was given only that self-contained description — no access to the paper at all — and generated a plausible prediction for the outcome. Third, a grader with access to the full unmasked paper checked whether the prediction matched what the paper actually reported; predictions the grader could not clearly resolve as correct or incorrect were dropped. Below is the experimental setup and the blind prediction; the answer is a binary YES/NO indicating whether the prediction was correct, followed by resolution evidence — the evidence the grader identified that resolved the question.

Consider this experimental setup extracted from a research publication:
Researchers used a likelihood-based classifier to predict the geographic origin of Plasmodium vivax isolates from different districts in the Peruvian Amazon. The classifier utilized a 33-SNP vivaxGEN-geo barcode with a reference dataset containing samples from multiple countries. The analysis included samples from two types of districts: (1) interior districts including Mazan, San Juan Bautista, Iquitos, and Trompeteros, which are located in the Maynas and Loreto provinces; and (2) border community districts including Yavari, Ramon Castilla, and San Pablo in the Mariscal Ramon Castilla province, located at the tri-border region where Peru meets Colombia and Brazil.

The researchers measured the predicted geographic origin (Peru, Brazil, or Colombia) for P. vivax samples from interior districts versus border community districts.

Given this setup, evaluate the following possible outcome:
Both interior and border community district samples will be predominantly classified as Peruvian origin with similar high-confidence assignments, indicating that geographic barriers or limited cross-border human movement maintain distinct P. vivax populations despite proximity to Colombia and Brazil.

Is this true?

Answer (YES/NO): NO